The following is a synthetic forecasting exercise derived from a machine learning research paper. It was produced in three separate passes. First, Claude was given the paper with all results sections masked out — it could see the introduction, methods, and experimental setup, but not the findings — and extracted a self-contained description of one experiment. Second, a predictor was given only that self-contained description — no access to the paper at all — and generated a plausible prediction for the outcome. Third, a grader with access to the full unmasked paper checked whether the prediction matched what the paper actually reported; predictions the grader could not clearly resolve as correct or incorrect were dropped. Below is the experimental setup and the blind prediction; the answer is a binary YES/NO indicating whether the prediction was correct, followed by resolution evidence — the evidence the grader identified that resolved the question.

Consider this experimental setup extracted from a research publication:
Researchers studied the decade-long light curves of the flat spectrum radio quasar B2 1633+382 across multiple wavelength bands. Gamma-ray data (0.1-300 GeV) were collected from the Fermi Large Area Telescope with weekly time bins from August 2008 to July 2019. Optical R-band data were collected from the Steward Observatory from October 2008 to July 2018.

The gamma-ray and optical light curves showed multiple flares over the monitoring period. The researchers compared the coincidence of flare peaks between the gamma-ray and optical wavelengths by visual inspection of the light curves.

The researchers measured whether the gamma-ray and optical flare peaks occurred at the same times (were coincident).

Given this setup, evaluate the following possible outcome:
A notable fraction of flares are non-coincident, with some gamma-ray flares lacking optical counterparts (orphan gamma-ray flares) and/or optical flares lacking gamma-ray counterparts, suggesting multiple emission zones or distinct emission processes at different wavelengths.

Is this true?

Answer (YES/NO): YES